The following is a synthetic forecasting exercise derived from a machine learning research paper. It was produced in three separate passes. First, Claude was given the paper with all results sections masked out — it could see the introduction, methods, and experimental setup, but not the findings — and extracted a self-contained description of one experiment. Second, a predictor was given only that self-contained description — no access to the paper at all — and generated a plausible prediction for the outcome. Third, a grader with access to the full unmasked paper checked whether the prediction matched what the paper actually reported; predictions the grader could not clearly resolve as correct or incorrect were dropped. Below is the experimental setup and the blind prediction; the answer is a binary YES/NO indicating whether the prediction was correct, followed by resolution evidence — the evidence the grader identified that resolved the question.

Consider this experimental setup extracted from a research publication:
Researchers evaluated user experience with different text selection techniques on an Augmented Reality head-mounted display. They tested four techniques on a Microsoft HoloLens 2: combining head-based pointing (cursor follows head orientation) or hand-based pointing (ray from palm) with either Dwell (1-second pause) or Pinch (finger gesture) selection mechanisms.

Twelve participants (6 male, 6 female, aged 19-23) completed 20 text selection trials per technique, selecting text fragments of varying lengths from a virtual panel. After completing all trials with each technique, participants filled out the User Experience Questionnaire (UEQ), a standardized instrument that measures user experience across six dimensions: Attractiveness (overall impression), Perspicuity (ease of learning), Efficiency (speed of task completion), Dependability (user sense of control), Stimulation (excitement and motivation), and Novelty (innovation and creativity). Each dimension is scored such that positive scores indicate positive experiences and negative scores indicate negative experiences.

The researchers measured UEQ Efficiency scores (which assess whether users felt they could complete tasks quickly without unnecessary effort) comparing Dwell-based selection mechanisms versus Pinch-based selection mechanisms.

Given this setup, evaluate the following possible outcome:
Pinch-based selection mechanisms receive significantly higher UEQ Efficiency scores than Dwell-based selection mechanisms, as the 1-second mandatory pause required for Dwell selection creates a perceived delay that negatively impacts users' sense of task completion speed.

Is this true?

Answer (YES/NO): NO